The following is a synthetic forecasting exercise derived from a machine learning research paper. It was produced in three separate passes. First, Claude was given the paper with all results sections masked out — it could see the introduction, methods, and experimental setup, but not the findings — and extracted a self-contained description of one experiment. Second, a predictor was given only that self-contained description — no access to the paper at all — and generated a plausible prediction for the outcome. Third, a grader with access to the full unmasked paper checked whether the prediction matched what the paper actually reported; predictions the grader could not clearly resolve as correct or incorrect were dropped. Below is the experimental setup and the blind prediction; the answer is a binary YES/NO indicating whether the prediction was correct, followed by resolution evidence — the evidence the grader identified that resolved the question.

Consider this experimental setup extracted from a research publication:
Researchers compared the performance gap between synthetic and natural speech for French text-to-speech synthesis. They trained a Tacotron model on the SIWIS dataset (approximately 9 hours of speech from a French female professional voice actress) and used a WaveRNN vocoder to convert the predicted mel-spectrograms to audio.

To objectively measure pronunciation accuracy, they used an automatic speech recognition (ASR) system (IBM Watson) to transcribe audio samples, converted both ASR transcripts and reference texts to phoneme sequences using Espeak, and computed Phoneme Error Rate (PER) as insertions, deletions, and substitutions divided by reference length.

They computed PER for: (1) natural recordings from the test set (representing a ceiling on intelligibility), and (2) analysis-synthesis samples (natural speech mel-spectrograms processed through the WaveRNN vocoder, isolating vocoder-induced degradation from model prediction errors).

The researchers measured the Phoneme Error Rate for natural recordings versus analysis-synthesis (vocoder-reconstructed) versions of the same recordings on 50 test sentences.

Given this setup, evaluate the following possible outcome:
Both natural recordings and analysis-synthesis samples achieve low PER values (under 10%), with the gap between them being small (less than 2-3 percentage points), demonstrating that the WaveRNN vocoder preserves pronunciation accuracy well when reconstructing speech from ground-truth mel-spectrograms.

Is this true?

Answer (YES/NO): YES